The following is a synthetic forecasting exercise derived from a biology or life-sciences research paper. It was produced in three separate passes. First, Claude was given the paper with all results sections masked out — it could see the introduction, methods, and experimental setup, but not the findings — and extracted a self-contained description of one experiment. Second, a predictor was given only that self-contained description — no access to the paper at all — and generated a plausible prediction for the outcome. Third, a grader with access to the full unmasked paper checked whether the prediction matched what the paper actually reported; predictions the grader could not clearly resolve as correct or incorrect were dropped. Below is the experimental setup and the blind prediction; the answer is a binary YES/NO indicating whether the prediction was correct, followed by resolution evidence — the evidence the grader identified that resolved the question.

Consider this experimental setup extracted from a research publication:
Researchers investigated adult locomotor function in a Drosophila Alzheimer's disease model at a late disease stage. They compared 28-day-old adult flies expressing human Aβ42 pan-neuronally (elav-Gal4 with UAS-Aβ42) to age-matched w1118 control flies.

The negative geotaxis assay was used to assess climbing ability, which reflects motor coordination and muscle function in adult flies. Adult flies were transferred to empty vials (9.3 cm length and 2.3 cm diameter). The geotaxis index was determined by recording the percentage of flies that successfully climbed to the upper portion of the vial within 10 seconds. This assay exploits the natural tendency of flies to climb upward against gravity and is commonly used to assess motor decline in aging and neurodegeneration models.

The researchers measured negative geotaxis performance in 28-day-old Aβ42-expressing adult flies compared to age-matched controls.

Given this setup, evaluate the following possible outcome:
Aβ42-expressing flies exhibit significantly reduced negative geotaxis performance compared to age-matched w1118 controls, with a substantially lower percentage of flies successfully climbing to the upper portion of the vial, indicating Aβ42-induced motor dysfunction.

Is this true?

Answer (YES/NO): YES